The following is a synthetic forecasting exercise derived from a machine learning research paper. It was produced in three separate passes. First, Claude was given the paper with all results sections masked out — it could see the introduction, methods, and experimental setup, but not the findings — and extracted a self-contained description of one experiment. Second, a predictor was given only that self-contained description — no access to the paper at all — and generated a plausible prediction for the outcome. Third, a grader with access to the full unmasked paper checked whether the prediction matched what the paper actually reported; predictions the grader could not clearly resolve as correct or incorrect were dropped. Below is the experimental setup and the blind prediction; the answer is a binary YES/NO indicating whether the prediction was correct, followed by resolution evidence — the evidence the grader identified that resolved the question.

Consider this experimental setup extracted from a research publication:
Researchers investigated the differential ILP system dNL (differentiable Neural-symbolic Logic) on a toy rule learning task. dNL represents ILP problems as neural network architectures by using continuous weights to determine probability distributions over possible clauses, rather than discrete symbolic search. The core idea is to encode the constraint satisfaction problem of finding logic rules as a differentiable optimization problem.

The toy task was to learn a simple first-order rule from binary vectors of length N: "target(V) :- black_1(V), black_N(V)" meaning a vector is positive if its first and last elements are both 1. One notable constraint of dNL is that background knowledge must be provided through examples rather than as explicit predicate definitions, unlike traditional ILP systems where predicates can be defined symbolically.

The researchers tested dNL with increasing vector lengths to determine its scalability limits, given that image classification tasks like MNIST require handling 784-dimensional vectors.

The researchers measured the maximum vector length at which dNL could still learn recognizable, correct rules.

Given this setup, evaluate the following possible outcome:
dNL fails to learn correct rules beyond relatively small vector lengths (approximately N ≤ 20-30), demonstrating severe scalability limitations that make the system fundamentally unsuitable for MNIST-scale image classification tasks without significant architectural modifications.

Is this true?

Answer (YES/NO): NO